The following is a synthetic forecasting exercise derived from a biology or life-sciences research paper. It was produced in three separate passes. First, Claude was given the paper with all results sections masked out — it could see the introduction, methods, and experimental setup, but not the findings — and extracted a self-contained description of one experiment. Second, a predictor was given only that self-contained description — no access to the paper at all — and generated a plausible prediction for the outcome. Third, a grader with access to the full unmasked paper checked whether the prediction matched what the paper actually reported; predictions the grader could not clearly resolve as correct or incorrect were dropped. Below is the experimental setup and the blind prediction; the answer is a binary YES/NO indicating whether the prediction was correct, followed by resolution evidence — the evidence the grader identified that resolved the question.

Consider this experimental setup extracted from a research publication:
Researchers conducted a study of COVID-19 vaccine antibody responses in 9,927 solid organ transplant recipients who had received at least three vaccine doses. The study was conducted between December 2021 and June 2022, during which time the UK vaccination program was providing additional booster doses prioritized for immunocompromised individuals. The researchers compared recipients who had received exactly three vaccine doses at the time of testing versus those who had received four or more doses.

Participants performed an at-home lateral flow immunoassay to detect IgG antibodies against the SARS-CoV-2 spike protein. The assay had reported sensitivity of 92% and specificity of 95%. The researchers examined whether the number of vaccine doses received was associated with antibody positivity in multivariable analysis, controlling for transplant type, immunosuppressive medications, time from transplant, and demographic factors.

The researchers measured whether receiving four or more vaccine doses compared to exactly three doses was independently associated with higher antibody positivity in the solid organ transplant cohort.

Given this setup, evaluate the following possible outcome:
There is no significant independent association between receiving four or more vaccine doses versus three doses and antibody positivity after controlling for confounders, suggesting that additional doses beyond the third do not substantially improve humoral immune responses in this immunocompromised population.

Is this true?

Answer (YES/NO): NO